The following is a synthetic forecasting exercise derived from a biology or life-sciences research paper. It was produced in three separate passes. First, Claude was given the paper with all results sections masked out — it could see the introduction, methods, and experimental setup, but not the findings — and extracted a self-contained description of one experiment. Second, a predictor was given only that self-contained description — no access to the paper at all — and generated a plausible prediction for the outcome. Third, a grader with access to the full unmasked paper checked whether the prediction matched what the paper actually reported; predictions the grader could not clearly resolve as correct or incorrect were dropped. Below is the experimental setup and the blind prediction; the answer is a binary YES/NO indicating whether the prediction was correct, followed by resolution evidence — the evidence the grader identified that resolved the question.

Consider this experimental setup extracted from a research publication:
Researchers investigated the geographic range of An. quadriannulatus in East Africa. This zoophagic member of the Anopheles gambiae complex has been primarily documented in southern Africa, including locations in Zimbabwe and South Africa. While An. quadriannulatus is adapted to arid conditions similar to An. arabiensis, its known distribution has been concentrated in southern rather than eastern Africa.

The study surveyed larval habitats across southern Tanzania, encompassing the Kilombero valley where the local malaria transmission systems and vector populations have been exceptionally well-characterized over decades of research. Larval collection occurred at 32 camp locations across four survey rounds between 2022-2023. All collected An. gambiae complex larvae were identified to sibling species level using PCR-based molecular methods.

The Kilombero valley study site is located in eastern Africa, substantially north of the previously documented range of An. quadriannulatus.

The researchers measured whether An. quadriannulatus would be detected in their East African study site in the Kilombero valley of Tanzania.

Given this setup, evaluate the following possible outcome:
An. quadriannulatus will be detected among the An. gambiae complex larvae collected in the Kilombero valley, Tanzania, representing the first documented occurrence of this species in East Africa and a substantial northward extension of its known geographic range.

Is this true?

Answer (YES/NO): NO